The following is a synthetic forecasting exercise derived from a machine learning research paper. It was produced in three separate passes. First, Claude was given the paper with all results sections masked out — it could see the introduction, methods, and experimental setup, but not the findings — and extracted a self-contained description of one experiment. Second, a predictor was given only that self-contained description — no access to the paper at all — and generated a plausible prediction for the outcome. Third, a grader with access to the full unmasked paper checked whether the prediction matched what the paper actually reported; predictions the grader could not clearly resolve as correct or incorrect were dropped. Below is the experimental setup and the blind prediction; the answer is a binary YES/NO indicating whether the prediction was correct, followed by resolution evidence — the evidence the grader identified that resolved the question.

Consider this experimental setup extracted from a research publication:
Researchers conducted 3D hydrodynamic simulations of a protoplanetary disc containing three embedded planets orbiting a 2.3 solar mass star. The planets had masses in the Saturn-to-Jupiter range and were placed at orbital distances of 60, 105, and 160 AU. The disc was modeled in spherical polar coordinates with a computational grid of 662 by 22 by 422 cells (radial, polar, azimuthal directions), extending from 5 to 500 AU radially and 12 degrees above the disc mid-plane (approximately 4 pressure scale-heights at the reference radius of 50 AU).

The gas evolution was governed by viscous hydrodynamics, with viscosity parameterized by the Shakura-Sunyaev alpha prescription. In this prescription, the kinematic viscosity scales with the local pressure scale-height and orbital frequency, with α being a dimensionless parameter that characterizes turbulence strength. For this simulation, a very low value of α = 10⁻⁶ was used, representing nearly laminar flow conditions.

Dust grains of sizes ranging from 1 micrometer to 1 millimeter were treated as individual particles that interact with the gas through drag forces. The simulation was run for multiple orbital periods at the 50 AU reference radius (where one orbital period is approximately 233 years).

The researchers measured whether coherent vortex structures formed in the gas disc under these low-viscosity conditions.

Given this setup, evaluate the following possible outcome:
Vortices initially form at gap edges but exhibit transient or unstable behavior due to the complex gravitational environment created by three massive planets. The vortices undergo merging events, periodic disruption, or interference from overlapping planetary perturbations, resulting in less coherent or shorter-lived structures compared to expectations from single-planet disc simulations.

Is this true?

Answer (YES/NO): NO